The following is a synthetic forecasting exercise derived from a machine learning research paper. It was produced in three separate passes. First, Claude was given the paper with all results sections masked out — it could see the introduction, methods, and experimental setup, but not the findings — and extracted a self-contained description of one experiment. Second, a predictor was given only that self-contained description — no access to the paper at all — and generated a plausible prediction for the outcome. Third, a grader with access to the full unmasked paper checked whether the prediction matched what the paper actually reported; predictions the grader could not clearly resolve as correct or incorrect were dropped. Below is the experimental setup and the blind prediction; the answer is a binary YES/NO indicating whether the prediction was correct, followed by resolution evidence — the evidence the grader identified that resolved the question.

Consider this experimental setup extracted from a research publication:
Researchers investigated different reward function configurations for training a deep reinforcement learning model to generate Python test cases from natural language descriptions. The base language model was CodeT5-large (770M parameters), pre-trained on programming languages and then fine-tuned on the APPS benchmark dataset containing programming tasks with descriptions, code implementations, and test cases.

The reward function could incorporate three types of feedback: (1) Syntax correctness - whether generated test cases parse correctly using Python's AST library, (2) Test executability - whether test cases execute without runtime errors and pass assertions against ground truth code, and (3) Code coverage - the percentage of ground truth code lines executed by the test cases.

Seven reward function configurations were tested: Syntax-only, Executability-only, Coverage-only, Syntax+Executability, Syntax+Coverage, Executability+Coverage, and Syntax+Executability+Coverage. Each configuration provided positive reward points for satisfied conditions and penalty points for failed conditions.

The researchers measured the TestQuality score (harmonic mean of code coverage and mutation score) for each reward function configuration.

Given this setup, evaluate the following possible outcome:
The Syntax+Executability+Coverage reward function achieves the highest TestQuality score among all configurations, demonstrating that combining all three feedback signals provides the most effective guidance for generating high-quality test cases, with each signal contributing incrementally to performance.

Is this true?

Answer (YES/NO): NO